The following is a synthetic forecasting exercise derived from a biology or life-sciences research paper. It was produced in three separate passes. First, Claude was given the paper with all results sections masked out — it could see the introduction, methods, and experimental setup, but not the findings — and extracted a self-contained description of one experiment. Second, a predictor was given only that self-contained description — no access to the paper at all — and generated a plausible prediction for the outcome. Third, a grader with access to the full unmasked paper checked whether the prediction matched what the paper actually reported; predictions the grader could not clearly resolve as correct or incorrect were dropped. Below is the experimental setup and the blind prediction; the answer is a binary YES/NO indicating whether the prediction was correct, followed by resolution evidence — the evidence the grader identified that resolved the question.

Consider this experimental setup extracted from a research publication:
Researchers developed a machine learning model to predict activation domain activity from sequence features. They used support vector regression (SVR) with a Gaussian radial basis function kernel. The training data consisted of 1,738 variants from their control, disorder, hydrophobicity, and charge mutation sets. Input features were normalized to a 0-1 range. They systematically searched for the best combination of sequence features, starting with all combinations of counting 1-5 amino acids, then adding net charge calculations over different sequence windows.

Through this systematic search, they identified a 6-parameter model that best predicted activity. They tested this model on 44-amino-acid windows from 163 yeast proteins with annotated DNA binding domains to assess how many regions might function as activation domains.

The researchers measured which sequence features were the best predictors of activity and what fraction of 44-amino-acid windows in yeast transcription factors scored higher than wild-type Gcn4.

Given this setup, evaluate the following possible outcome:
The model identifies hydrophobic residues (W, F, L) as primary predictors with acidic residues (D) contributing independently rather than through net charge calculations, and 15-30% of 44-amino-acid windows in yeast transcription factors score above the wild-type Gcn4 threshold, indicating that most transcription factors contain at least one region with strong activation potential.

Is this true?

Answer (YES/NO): NO